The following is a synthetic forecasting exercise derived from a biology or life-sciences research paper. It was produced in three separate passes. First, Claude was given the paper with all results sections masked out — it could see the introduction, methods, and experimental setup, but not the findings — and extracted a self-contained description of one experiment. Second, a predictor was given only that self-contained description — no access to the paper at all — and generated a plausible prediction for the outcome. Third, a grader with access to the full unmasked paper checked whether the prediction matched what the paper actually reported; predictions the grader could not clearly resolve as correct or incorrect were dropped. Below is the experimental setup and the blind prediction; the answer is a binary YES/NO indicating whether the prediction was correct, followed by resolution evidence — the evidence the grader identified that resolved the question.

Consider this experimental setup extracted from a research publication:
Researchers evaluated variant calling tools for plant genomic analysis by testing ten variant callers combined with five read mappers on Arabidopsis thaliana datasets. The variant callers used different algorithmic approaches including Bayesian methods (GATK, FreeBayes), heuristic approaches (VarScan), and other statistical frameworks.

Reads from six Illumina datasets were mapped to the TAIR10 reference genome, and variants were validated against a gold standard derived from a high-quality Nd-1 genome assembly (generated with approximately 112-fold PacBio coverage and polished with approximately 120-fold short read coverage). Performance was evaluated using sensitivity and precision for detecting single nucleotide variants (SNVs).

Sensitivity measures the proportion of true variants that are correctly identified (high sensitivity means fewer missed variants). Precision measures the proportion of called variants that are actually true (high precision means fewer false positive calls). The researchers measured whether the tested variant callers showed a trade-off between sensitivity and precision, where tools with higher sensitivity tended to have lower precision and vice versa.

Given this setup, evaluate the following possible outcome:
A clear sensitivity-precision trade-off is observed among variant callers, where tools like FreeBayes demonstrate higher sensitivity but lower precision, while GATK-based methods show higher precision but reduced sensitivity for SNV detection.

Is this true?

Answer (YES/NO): NO